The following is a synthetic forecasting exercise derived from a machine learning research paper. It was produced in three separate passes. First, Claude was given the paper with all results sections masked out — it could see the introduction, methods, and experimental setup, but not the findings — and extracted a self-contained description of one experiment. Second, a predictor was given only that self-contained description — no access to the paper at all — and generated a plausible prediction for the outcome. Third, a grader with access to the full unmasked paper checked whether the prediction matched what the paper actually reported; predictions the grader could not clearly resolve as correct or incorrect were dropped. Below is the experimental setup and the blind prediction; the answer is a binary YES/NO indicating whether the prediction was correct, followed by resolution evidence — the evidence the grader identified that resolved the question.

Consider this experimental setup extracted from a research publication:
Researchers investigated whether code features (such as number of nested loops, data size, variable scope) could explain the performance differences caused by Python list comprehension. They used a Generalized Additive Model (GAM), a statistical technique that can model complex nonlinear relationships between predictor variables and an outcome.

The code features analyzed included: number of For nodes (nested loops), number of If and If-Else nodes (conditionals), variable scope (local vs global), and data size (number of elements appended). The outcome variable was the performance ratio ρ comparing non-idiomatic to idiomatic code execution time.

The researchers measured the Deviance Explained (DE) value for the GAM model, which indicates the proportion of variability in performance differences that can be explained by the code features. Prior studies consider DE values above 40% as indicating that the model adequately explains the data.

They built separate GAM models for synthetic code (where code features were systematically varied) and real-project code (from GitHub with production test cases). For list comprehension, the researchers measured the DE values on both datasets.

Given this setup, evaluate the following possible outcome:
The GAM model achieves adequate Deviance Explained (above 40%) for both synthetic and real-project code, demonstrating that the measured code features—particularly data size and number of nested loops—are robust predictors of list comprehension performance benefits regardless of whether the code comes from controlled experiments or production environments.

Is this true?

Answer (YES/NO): NO